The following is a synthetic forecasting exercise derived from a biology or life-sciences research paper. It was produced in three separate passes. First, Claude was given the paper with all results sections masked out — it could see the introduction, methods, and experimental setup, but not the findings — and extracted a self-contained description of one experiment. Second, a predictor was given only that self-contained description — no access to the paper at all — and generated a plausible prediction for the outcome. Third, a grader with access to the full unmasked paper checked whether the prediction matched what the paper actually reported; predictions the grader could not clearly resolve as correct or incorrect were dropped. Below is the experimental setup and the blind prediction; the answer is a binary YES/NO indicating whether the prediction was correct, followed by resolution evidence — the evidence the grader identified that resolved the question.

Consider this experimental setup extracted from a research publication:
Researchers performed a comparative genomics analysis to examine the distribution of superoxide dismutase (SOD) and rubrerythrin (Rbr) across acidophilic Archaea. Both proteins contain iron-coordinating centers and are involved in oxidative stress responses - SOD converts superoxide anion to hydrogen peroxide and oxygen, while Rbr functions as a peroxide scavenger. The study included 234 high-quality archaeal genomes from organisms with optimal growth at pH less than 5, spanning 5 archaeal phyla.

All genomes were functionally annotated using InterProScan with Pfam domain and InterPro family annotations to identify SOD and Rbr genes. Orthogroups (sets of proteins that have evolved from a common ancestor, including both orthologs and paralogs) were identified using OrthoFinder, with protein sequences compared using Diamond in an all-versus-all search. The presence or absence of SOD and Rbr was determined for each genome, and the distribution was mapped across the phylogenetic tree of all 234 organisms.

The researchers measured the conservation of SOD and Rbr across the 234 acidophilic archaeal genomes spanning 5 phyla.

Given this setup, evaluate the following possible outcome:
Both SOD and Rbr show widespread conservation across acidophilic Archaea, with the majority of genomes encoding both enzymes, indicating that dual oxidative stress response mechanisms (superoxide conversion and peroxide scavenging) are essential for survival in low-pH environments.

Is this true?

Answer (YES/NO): YES